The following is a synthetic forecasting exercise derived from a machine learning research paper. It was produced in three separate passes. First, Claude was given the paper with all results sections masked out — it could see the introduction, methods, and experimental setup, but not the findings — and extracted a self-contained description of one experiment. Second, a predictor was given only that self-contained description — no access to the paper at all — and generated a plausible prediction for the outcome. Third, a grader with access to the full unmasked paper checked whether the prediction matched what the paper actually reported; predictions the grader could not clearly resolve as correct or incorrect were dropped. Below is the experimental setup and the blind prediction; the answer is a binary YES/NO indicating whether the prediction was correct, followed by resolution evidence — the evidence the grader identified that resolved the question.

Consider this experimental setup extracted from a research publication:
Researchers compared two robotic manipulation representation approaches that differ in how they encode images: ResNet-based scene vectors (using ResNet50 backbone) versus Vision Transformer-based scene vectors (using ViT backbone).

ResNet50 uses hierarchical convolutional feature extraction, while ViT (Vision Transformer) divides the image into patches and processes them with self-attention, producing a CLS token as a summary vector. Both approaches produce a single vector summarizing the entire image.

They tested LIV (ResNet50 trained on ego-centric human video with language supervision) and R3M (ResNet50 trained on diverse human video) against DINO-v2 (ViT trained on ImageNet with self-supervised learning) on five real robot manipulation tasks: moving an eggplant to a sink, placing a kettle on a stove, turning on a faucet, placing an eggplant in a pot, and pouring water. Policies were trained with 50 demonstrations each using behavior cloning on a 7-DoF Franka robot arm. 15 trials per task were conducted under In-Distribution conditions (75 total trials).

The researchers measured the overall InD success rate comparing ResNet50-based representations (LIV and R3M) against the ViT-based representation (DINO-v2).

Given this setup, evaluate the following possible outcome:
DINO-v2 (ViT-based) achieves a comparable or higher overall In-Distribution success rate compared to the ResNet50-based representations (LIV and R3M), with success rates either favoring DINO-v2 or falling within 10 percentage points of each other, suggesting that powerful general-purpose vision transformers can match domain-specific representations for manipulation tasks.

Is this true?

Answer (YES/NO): YES